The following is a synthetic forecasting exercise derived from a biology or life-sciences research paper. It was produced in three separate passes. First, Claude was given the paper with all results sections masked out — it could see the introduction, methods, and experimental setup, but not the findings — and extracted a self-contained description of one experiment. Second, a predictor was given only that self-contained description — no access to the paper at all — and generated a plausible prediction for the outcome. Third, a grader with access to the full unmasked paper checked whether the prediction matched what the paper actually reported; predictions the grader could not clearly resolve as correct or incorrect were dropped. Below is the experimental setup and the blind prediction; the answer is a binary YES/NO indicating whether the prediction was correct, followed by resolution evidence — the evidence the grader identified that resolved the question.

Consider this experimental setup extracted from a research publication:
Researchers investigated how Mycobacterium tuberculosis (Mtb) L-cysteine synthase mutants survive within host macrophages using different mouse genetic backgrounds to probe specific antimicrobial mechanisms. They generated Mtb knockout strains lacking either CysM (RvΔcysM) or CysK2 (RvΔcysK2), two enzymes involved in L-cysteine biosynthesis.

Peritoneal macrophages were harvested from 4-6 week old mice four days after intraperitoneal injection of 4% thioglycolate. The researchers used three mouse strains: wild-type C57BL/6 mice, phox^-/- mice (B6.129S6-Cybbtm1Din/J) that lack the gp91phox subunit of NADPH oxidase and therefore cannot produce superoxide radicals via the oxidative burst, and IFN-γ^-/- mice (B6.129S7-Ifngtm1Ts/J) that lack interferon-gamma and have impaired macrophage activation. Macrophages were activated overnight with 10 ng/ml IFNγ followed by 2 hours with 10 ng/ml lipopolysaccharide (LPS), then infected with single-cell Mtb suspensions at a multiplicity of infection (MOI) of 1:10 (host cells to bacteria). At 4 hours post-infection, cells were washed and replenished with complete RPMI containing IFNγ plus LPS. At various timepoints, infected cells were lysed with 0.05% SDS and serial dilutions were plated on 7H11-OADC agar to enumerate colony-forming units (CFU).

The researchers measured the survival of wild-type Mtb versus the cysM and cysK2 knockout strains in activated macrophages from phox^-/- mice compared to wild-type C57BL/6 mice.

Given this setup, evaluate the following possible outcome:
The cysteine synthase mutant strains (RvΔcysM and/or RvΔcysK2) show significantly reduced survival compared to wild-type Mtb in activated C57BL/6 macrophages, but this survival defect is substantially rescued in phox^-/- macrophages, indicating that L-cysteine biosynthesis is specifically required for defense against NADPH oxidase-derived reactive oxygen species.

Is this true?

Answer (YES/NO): NO